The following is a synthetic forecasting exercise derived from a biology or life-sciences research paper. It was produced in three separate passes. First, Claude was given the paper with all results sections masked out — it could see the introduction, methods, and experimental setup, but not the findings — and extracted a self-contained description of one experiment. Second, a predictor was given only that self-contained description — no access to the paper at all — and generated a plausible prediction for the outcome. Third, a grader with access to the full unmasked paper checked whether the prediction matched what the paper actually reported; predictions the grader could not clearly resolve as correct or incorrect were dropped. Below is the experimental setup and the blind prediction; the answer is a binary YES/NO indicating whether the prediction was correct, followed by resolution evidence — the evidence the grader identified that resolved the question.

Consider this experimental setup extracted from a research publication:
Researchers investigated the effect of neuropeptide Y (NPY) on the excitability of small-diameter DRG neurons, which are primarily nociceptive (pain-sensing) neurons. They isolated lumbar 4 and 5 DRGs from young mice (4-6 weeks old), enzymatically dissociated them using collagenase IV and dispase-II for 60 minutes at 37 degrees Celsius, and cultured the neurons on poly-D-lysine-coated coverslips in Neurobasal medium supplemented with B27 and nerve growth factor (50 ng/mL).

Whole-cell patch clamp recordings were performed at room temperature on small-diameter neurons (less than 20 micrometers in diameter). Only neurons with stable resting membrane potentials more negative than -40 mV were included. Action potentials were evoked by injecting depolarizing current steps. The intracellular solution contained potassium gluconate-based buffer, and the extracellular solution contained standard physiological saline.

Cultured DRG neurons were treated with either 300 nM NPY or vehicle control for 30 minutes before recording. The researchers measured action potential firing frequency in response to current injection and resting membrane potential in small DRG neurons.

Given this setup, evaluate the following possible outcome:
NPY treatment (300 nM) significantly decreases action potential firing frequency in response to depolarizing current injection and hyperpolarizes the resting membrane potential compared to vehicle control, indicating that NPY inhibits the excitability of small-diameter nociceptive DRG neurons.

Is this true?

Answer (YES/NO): NO